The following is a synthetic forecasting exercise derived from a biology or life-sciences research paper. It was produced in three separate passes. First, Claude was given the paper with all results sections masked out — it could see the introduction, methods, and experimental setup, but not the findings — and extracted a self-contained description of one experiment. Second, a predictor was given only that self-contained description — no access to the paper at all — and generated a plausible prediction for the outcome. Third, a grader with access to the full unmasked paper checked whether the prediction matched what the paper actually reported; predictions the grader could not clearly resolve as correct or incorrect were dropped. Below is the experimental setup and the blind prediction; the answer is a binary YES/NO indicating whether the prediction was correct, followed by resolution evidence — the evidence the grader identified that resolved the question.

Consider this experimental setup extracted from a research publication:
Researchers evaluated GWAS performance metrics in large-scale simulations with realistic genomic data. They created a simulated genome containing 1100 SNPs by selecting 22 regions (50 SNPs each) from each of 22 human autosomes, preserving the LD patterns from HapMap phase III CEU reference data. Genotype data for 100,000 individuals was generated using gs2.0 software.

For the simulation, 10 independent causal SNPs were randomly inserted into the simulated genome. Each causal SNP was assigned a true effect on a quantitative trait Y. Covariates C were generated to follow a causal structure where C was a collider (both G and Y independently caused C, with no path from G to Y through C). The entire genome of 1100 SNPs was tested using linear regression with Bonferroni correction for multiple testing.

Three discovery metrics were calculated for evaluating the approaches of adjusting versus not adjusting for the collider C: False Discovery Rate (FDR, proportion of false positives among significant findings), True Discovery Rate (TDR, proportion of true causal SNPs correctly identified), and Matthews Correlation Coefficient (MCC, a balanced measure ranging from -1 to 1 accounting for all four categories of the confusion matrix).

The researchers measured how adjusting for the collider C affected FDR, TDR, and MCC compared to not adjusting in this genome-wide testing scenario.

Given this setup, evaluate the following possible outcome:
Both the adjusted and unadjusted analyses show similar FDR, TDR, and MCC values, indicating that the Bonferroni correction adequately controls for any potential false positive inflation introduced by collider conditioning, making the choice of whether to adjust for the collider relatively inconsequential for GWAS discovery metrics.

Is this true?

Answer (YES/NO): NO